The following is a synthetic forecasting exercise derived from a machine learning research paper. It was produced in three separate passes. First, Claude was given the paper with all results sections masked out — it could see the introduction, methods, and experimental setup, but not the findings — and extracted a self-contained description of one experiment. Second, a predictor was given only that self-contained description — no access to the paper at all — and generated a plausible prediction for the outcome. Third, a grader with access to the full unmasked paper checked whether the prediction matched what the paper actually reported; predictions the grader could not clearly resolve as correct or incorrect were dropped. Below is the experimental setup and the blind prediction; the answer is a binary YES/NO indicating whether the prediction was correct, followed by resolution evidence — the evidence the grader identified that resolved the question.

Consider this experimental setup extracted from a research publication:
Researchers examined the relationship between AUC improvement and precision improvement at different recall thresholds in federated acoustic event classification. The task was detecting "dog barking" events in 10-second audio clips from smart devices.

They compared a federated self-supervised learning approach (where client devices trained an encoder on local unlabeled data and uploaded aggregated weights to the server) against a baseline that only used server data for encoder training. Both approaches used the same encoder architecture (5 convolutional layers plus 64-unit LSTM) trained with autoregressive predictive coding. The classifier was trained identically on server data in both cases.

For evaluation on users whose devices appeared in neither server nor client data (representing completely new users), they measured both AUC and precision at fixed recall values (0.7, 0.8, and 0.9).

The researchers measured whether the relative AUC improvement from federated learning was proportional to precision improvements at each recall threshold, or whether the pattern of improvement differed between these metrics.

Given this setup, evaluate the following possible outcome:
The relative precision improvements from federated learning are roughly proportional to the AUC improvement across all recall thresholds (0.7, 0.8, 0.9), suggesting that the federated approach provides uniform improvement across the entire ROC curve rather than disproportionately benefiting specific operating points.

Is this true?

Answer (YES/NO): NO